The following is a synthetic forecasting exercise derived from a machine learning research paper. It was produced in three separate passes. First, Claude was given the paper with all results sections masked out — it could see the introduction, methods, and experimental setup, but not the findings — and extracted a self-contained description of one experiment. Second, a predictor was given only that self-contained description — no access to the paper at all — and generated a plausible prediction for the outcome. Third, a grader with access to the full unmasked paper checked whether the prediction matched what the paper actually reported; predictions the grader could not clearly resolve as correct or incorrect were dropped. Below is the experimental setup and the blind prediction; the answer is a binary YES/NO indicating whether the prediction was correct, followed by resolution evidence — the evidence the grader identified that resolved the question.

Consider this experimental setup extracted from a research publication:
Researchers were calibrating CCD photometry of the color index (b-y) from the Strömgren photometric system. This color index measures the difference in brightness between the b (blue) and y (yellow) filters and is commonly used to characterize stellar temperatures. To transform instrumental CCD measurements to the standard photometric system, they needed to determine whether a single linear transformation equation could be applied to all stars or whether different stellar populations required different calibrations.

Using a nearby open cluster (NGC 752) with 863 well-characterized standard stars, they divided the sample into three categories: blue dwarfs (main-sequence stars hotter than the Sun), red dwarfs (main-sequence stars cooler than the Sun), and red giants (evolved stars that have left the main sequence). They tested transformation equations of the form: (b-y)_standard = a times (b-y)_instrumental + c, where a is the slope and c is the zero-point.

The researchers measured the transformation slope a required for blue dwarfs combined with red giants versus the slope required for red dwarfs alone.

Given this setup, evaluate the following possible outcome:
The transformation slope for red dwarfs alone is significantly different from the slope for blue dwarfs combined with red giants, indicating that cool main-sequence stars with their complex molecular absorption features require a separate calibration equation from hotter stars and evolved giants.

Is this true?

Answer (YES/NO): YES